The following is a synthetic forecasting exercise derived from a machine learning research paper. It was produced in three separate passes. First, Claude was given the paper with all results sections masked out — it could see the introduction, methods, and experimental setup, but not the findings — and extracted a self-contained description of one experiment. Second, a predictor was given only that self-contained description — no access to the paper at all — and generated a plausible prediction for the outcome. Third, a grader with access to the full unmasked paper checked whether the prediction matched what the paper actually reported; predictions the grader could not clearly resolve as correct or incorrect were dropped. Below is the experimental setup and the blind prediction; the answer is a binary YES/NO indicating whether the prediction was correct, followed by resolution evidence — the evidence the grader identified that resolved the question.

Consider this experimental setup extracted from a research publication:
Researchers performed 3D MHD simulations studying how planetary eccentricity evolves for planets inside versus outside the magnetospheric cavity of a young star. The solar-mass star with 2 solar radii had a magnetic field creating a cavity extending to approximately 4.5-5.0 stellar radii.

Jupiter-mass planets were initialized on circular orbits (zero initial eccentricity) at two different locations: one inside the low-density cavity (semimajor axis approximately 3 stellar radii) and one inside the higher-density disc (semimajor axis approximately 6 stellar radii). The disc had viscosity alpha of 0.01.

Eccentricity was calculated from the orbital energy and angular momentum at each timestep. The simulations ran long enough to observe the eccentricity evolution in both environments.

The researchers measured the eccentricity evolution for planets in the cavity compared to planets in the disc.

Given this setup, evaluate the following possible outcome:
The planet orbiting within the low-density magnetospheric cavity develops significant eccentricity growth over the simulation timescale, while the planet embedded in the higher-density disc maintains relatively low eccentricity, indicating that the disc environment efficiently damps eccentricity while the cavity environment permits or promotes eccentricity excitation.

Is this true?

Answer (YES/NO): NO